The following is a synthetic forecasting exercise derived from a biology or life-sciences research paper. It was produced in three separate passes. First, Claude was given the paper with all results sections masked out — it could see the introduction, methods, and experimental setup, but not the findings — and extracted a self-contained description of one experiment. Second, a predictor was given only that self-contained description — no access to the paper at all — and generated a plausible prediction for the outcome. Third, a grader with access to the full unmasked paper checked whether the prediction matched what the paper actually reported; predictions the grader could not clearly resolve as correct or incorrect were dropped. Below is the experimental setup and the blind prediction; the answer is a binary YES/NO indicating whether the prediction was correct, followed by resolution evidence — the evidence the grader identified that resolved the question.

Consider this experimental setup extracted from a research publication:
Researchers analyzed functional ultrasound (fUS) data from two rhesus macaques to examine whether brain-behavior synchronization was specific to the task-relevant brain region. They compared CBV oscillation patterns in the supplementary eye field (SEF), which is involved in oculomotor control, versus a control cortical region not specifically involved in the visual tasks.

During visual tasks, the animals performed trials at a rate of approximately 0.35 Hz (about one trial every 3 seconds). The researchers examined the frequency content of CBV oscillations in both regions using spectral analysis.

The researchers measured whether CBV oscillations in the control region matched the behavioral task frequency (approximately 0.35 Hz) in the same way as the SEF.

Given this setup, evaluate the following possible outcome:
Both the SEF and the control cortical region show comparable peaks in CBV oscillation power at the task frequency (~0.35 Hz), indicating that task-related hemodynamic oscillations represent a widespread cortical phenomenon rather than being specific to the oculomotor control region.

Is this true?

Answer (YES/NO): NO